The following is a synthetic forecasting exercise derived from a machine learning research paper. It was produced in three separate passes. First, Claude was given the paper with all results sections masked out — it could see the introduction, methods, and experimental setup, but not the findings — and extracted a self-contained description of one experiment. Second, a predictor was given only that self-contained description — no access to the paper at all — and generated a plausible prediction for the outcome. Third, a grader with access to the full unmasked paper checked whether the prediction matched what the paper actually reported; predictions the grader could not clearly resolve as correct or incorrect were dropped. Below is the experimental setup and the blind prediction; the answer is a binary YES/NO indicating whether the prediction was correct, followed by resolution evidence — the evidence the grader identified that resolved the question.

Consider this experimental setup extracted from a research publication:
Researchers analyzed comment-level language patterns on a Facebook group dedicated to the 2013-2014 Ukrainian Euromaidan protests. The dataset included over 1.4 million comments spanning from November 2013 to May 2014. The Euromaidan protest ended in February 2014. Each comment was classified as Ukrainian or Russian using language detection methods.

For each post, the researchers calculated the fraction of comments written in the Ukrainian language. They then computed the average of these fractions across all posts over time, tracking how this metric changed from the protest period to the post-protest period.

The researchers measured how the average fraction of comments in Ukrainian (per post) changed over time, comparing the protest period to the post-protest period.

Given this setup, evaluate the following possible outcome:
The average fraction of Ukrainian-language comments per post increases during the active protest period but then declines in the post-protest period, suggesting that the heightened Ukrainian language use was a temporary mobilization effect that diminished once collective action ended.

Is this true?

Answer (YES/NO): NO